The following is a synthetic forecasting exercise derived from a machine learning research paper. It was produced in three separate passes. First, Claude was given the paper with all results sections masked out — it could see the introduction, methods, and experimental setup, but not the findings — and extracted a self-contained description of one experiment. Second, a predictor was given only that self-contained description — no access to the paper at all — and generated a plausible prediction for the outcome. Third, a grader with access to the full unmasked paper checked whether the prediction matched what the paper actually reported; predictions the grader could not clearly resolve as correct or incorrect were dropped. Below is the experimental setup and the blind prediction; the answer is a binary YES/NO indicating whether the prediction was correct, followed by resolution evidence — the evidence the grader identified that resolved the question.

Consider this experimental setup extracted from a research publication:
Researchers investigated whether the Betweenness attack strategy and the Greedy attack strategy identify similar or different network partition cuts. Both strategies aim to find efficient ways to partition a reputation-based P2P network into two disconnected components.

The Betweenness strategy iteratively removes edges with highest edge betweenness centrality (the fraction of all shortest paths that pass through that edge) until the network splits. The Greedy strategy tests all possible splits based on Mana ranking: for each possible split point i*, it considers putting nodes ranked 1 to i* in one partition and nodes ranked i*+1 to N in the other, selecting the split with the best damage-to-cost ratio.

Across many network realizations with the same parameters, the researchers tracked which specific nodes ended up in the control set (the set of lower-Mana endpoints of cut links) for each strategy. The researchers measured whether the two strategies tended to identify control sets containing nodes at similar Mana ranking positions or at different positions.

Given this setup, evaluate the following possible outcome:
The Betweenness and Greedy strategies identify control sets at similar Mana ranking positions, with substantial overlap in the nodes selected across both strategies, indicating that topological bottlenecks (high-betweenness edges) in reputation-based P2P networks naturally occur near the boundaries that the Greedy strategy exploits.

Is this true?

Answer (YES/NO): NO